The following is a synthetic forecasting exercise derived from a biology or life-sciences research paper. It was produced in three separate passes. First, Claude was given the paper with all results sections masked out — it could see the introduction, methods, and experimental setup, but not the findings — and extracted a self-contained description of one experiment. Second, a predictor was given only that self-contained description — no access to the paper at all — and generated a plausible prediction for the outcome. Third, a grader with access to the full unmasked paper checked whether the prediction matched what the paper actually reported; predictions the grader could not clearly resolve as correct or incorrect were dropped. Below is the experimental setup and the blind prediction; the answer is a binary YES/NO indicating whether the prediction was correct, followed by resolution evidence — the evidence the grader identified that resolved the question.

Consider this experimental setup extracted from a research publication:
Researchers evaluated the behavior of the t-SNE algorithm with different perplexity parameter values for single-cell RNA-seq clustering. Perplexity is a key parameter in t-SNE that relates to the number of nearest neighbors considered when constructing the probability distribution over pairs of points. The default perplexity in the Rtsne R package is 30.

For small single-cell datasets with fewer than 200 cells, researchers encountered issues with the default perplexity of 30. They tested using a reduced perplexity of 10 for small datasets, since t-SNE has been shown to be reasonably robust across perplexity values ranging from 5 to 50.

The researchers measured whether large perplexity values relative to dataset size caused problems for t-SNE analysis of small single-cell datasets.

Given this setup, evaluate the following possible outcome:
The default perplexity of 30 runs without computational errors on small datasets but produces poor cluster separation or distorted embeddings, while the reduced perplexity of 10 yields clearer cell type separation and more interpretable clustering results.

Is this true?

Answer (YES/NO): NO